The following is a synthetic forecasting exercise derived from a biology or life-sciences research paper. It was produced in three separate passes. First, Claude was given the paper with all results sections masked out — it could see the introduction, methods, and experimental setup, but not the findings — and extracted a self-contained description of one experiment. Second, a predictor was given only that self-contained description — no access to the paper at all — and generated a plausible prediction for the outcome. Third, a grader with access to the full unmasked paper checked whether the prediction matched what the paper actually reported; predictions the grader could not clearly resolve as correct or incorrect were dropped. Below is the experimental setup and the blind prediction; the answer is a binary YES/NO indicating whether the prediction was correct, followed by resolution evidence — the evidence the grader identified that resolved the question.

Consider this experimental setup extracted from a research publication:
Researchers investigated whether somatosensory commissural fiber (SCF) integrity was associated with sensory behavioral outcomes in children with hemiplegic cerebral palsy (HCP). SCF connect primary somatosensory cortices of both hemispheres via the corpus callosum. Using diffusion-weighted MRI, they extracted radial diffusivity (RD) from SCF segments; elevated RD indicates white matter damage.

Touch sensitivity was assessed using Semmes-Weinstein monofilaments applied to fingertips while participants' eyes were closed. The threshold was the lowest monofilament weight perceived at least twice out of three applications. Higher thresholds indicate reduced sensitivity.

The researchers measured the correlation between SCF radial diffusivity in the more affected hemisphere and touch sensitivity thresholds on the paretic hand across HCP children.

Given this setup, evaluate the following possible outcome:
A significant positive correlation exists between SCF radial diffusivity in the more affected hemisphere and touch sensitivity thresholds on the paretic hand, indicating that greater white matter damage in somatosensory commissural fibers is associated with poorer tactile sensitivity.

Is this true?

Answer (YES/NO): YES